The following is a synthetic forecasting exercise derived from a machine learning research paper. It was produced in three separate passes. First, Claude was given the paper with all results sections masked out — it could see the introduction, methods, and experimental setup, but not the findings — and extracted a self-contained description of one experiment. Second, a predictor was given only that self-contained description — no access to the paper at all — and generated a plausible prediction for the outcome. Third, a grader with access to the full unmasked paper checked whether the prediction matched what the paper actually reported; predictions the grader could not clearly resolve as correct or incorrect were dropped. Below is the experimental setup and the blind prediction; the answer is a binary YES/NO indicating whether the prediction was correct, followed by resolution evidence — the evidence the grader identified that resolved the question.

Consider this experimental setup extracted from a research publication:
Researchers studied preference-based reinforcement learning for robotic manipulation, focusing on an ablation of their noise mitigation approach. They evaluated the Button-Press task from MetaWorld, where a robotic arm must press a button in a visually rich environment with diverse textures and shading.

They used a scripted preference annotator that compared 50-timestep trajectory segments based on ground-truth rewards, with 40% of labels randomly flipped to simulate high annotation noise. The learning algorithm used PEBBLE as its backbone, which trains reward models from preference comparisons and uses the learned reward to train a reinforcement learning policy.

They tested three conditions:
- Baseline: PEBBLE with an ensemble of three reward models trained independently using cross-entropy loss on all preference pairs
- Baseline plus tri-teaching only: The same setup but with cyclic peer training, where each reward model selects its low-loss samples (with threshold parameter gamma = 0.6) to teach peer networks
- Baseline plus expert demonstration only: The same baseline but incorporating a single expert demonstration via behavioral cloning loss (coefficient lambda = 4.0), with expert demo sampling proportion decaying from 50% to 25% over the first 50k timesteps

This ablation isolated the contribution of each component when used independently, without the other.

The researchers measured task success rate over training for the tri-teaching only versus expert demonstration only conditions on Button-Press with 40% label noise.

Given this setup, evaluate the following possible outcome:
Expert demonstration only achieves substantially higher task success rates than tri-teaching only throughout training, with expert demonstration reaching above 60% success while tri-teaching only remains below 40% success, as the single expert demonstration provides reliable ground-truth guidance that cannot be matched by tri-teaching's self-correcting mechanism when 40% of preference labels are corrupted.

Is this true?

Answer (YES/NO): NO